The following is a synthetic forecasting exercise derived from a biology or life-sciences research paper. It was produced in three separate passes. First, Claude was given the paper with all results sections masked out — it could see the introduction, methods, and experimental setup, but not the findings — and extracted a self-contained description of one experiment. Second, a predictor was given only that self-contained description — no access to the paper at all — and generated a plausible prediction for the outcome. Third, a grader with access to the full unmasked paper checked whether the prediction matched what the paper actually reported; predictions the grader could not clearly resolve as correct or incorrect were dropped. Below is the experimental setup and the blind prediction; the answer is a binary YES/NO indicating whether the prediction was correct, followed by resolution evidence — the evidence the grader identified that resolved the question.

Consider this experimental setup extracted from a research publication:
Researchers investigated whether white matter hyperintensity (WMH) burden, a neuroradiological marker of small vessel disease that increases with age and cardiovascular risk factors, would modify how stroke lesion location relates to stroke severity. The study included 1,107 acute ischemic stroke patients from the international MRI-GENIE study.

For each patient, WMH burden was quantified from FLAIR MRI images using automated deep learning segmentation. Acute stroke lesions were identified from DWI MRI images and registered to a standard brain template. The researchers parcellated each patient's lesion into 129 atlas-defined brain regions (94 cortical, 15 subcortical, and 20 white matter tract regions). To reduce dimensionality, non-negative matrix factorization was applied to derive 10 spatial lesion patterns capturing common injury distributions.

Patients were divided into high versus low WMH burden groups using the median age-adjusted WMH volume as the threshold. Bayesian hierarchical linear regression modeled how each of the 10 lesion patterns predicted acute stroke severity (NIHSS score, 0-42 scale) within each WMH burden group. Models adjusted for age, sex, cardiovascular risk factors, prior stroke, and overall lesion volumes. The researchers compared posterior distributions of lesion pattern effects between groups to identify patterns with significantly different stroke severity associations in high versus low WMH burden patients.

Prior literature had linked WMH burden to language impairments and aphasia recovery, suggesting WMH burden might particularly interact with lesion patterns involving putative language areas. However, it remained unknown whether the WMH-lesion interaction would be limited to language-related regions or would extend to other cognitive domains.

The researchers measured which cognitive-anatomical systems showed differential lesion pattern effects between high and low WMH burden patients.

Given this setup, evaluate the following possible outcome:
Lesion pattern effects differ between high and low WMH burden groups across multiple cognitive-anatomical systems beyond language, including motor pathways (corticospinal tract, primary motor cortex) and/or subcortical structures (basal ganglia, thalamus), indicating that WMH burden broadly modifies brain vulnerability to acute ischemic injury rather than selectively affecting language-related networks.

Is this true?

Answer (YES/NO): NO